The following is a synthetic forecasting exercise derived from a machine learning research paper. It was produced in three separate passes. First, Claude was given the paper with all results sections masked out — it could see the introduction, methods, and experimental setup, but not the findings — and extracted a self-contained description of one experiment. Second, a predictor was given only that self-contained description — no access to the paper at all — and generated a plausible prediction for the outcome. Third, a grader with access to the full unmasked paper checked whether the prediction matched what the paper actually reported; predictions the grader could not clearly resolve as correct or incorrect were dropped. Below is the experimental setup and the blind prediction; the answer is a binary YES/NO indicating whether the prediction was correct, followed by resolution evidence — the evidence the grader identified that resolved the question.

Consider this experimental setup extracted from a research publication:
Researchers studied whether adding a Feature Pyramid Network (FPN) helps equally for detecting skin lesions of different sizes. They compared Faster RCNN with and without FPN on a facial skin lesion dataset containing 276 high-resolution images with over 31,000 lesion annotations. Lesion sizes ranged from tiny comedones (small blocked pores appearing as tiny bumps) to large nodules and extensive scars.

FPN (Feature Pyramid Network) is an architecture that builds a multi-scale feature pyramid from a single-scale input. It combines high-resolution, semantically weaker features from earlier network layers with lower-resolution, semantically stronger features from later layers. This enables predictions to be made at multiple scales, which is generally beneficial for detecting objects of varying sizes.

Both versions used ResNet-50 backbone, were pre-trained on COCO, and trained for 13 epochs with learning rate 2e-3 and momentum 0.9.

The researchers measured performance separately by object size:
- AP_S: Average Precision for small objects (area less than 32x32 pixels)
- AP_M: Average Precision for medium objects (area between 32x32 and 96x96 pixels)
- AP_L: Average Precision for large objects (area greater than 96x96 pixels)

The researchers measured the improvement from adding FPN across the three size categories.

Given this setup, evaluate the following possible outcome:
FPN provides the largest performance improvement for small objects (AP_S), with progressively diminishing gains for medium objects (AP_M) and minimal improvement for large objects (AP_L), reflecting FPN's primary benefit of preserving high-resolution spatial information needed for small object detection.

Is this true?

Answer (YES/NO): NO